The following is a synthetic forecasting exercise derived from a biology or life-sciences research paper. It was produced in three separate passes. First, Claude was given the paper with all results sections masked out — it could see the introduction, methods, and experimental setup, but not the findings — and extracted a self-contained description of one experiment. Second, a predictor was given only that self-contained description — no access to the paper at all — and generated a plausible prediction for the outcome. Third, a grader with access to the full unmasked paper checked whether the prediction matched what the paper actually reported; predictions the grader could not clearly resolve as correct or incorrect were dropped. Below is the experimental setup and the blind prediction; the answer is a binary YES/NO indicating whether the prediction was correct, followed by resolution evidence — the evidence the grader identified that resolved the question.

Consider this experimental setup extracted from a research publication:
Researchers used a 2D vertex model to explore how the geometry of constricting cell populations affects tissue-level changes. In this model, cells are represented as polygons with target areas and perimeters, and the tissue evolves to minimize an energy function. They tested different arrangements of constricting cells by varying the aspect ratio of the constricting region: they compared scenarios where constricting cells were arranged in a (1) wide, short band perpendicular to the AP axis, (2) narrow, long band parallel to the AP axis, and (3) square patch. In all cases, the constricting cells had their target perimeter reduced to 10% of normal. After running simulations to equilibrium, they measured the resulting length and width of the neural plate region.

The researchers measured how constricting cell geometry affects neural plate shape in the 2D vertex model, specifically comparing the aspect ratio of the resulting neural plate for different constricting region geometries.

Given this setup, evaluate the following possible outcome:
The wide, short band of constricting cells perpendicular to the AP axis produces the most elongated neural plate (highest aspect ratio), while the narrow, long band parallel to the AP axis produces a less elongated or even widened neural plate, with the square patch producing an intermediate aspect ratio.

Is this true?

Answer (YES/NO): NO